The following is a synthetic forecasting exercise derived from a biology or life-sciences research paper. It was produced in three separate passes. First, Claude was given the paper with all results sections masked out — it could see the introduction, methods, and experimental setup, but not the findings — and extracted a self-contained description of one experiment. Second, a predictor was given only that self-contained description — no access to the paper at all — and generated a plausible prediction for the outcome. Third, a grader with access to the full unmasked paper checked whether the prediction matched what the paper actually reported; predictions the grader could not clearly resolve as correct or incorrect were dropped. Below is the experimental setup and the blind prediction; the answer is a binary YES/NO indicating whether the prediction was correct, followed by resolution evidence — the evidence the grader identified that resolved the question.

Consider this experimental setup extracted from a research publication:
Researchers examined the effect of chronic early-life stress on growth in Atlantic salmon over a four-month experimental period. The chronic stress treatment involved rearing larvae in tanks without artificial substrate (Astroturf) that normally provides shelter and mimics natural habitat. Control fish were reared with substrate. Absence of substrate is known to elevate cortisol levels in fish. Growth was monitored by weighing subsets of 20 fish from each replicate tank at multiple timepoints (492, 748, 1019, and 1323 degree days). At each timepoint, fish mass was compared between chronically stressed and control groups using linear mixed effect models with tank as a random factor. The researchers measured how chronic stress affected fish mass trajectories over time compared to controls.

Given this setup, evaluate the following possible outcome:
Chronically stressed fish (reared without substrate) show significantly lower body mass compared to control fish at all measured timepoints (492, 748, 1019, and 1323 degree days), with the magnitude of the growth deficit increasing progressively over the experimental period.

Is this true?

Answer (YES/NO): NO